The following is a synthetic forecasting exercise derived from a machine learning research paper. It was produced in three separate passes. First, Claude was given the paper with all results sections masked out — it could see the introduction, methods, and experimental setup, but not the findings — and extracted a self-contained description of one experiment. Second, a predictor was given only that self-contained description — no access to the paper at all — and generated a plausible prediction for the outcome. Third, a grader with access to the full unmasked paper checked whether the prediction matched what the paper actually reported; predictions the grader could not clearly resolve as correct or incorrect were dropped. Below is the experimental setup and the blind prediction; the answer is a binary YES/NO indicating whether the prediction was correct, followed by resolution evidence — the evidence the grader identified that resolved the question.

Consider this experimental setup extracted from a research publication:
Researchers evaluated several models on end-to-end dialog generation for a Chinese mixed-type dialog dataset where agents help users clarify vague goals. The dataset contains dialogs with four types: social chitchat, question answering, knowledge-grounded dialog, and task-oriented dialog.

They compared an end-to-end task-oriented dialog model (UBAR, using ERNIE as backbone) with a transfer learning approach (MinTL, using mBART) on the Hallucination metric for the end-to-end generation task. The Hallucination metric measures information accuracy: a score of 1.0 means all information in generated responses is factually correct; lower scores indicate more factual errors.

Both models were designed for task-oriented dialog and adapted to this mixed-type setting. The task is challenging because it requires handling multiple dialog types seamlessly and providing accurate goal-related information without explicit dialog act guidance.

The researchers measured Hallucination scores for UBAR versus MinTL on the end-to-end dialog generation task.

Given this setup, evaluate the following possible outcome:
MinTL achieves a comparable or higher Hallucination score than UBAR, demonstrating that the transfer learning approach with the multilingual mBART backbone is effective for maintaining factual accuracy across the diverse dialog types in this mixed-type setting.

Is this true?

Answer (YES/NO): YES